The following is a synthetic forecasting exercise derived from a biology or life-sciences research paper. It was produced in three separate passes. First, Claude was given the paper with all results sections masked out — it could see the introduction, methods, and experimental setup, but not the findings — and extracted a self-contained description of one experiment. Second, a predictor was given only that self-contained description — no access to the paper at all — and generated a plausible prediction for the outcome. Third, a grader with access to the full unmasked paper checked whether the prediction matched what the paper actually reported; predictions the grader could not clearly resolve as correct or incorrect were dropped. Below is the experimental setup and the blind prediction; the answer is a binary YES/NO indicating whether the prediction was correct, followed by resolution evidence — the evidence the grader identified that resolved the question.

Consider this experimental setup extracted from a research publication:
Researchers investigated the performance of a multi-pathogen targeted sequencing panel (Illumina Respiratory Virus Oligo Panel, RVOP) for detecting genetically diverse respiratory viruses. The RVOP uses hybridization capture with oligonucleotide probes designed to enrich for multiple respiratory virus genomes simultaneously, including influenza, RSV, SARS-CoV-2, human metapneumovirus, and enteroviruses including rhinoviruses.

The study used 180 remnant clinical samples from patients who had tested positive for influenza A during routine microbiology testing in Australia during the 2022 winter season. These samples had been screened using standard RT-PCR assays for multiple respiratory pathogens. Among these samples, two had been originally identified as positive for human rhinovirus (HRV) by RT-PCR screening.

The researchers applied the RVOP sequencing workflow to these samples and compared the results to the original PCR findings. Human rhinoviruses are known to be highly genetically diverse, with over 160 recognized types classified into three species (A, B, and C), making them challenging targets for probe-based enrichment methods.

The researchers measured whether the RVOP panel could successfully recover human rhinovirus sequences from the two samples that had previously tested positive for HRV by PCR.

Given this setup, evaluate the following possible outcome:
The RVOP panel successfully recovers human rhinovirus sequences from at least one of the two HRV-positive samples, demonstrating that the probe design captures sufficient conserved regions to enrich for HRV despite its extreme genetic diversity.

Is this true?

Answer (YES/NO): NO